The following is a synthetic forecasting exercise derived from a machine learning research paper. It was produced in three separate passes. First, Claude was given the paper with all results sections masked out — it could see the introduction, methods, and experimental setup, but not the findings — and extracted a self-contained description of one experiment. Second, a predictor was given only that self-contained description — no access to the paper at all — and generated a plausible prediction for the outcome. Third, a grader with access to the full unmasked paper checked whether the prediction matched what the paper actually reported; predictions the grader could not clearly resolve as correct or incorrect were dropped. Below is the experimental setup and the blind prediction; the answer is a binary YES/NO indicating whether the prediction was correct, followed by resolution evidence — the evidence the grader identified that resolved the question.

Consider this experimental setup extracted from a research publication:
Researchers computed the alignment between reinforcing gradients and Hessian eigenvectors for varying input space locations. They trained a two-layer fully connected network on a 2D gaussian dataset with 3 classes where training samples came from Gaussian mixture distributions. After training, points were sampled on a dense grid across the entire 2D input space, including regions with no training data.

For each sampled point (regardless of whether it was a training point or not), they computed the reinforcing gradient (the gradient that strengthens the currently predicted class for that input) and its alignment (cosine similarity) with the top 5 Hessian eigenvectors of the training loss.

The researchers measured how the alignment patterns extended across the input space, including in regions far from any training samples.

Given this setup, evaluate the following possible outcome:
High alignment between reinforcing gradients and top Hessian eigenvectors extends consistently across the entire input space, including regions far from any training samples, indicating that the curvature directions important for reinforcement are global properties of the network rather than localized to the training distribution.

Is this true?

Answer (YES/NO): NO